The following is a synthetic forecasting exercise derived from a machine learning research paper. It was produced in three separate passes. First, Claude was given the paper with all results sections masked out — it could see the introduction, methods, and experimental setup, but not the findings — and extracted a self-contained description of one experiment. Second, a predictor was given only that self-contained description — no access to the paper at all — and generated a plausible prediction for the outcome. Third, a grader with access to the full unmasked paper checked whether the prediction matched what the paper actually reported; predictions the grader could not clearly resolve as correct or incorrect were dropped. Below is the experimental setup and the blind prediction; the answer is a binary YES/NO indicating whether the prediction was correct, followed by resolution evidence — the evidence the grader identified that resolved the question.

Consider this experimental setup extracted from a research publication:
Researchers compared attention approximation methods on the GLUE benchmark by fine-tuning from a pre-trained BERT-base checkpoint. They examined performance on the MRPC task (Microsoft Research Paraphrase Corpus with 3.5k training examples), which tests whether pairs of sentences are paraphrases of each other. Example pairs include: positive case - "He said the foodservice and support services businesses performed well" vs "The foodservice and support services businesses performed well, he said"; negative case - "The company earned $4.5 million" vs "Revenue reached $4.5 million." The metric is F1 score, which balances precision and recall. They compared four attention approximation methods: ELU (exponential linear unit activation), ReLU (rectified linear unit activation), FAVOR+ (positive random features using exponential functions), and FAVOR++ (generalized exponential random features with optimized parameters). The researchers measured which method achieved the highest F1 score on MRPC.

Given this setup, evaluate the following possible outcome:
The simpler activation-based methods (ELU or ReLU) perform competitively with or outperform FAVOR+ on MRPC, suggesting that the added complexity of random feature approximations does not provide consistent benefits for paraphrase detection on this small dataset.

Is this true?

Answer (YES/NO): NO